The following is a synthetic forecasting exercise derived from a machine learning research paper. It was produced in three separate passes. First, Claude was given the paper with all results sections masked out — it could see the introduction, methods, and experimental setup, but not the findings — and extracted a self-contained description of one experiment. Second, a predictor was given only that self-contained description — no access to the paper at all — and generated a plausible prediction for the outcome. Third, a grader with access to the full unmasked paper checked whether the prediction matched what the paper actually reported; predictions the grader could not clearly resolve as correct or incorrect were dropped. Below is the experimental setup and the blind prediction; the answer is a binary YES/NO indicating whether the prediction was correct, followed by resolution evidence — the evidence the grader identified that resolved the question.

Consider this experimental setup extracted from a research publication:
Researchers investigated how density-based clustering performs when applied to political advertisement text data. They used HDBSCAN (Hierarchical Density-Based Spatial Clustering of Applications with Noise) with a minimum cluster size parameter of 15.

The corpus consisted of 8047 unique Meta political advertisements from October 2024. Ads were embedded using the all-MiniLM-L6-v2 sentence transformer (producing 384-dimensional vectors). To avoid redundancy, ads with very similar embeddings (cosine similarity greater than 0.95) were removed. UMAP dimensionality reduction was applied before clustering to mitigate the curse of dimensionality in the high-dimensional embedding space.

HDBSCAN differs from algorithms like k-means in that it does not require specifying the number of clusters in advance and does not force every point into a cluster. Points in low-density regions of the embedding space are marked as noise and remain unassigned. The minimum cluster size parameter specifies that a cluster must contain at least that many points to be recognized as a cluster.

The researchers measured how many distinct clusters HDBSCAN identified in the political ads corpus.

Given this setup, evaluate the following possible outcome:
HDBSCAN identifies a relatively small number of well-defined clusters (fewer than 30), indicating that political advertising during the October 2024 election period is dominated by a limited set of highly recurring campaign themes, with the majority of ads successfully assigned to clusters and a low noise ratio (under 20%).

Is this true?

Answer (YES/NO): NO